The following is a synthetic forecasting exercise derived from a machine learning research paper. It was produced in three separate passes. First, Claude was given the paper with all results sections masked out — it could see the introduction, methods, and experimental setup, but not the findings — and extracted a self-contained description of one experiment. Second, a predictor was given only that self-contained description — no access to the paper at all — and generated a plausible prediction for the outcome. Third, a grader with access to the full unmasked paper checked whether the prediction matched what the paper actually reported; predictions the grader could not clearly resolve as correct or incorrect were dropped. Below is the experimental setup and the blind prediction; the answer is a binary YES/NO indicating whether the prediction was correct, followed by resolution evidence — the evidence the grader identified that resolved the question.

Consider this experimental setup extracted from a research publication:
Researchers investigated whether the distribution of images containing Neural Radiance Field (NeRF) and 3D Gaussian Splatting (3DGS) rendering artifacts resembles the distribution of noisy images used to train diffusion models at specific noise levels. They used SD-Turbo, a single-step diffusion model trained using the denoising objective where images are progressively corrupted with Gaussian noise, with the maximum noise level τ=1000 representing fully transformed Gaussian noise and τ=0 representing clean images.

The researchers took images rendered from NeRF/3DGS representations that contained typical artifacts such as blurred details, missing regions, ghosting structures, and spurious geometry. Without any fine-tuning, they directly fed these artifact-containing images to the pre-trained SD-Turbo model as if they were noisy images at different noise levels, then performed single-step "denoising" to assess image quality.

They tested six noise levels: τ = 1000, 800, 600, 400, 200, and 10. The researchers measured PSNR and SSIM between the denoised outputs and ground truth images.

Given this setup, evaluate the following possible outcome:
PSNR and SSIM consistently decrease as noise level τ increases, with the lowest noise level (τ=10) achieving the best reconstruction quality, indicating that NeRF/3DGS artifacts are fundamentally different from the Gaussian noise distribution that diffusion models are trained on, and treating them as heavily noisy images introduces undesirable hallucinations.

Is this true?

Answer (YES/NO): NO